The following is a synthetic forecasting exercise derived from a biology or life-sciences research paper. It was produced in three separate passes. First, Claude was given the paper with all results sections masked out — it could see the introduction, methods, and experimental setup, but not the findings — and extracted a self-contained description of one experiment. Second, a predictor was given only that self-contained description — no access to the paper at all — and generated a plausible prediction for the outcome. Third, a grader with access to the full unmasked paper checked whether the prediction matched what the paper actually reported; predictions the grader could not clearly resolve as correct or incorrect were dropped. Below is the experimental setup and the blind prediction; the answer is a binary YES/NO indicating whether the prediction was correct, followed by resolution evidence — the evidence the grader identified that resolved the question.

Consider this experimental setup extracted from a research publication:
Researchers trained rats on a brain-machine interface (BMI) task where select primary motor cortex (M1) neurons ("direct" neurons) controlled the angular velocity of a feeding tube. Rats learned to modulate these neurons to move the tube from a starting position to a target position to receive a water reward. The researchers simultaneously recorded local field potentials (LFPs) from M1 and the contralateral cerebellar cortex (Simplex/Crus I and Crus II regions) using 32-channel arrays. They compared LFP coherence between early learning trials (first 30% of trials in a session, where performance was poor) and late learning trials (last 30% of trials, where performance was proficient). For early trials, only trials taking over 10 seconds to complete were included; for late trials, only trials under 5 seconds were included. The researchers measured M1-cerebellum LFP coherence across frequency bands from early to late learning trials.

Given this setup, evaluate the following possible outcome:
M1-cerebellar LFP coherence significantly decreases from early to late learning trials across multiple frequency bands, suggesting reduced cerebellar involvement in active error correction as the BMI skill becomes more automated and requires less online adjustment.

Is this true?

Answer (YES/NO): NO